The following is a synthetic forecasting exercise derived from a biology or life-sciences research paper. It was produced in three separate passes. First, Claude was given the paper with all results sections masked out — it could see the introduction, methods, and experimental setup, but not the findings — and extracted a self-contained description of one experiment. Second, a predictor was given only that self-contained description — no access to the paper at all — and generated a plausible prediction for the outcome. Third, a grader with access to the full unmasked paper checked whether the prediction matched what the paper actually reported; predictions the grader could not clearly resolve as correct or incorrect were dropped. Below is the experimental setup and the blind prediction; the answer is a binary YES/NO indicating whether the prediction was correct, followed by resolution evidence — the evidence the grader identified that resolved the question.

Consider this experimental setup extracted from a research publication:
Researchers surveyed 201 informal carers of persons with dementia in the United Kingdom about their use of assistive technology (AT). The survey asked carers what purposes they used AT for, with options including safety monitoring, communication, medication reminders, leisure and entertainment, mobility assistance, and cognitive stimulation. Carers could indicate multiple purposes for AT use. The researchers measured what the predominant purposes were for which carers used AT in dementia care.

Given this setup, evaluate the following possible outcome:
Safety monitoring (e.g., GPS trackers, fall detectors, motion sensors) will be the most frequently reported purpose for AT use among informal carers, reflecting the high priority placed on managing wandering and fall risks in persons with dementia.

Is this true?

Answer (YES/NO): NO